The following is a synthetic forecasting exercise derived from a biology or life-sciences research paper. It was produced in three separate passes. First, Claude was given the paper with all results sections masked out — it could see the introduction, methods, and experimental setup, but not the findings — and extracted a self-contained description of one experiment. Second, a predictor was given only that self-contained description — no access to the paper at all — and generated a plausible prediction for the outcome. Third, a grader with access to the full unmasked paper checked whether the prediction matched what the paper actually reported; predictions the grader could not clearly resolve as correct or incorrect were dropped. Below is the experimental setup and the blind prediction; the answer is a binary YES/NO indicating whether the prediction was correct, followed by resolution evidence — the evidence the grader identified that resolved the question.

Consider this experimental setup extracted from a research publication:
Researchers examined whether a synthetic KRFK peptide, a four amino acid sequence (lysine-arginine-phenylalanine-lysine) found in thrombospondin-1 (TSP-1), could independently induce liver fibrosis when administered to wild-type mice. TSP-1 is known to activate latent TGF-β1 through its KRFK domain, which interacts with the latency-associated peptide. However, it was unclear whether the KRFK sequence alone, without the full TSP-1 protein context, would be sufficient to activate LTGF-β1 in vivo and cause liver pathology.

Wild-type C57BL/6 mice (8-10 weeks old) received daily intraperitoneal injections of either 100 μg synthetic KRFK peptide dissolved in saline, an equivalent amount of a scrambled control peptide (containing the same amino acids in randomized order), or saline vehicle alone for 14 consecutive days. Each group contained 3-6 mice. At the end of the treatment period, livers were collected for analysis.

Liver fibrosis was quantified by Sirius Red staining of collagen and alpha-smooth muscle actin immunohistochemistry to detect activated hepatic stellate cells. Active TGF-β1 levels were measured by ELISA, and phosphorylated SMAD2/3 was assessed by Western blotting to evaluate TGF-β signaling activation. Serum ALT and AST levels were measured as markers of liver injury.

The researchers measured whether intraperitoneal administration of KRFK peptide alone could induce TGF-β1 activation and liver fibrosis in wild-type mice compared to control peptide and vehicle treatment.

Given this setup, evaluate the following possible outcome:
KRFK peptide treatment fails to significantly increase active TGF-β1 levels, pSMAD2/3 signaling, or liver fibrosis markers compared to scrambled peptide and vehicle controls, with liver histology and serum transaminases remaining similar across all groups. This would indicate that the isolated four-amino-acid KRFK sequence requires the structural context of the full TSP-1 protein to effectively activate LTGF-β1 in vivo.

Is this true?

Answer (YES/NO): NO